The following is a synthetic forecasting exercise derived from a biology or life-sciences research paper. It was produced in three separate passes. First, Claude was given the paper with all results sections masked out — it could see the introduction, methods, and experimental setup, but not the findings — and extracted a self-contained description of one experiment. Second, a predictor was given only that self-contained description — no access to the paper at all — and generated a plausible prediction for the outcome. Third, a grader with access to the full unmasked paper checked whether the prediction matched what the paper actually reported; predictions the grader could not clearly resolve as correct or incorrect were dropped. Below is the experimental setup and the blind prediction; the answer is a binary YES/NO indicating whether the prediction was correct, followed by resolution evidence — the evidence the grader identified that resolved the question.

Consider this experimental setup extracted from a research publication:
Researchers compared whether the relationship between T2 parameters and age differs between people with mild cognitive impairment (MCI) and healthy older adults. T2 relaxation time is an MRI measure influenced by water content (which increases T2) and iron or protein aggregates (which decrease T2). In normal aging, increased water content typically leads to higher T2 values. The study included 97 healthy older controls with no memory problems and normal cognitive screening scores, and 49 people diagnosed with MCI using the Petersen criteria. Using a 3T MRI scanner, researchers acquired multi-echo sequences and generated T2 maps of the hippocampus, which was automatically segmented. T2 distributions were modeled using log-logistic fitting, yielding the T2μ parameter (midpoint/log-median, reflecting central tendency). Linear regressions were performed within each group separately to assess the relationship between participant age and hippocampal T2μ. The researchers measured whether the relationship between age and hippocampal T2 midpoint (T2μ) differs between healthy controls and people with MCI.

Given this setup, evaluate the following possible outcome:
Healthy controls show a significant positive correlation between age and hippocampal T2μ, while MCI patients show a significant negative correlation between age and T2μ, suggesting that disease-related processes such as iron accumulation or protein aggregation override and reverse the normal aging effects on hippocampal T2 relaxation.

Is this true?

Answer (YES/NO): NO